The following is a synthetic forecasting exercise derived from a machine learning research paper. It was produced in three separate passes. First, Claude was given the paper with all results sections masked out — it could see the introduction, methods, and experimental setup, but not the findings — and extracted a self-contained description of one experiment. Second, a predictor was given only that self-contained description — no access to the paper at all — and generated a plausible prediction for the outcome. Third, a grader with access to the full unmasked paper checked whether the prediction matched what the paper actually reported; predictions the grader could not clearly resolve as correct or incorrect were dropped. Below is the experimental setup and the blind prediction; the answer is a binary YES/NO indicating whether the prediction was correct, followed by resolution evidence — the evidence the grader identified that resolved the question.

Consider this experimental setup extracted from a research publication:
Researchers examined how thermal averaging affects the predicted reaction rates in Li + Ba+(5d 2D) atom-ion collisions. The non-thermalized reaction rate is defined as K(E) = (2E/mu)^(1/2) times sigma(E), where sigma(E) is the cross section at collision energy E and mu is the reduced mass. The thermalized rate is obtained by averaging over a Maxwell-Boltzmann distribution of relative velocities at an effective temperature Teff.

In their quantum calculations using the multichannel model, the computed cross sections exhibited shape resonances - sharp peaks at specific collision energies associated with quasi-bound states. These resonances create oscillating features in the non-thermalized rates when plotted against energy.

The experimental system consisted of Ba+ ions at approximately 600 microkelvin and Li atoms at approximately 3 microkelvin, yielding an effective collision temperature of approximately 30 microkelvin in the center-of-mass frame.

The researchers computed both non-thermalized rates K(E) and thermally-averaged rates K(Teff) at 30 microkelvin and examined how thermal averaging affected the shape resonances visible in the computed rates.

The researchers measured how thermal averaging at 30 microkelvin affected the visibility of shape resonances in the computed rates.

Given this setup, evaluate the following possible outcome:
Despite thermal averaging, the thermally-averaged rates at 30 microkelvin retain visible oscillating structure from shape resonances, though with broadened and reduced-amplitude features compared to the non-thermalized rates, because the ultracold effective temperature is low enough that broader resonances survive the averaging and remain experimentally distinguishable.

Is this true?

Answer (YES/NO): NO